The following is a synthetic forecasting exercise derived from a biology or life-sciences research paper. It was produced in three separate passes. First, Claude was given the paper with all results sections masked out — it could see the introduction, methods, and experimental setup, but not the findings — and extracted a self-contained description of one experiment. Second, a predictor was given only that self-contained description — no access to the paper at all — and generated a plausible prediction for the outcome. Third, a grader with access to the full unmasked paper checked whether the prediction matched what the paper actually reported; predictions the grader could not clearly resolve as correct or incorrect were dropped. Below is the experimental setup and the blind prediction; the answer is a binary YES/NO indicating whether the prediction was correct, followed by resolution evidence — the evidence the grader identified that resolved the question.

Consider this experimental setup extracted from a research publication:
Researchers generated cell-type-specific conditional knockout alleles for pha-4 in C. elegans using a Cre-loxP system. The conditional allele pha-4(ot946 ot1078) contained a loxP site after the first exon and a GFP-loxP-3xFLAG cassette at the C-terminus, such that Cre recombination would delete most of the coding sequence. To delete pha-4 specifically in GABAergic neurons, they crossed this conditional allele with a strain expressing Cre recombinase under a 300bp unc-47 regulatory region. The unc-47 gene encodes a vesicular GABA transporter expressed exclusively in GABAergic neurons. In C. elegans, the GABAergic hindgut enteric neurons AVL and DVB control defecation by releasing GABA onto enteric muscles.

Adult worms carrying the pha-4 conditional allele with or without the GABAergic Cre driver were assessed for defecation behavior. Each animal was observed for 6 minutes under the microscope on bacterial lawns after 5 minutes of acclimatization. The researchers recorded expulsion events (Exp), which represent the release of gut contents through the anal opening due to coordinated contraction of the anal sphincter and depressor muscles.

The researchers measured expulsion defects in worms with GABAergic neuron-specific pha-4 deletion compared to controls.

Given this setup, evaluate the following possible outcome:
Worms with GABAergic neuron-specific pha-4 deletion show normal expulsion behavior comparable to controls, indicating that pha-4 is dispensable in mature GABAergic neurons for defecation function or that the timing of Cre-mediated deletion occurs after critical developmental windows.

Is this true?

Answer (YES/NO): NO